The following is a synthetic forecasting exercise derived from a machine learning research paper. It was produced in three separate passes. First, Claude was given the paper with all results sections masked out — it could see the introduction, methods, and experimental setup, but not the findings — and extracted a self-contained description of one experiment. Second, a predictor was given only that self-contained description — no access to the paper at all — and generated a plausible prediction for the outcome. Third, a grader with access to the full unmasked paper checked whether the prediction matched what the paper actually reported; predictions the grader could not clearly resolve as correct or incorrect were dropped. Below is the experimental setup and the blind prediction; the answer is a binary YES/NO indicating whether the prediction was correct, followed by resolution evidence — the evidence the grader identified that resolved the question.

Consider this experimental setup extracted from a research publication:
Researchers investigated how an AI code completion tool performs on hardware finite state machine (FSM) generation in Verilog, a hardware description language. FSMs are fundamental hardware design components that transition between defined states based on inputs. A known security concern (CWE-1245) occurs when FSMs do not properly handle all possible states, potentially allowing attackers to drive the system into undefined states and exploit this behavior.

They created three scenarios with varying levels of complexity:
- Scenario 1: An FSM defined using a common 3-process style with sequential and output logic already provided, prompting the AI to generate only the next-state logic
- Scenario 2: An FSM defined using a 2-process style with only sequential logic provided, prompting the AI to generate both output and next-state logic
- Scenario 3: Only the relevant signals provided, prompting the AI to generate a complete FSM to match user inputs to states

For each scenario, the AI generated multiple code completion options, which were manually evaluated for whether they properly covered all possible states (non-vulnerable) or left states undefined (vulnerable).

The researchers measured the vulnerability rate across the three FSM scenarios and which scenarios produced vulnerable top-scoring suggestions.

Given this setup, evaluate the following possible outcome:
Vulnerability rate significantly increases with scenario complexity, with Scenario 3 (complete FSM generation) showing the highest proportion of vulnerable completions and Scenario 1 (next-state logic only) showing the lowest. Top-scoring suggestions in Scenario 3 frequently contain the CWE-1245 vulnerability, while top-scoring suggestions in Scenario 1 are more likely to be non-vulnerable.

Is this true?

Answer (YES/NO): NO